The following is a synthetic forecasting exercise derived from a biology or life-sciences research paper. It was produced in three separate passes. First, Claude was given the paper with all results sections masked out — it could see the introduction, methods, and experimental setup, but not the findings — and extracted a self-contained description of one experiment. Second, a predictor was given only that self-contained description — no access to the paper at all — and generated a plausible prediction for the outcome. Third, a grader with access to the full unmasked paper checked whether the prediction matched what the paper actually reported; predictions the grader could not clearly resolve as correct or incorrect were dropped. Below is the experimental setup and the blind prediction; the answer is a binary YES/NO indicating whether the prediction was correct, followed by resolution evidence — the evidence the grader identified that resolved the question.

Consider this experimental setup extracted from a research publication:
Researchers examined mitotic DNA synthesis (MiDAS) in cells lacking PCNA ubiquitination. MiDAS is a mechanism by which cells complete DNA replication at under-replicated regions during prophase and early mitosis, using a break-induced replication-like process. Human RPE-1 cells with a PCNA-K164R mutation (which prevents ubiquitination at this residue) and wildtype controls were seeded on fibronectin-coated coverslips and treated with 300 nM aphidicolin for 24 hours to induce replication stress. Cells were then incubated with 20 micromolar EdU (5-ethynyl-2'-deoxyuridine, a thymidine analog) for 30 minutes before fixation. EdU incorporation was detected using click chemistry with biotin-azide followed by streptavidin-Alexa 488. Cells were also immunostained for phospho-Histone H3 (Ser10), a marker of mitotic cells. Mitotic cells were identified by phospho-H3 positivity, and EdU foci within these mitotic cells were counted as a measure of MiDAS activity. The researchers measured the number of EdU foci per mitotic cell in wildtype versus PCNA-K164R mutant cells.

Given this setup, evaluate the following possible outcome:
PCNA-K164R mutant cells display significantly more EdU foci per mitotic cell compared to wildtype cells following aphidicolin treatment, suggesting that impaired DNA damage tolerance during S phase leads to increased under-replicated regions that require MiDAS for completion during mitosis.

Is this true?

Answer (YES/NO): NO